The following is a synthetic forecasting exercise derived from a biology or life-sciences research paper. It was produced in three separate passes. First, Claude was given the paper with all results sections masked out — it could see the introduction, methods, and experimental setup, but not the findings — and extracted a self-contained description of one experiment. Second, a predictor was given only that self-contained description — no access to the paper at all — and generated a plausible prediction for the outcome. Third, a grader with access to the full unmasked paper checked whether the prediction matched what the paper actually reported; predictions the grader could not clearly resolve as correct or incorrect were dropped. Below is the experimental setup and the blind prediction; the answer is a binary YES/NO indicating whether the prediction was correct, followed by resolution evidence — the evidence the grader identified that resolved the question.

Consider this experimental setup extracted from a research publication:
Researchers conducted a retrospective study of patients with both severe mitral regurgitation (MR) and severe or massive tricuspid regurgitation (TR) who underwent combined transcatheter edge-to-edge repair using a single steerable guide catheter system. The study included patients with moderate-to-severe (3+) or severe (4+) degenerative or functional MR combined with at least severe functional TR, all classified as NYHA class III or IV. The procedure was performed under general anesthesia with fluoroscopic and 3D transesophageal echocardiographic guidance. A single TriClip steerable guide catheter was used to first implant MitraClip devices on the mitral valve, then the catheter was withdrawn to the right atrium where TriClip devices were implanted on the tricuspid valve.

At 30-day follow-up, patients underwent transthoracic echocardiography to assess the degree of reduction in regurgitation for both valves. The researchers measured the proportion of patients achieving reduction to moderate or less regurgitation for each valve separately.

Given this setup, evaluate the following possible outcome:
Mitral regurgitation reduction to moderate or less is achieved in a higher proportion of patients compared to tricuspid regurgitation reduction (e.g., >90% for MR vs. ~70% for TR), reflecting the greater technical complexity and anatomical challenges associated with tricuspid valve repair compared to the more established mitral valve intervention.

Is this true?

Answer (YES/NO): NO